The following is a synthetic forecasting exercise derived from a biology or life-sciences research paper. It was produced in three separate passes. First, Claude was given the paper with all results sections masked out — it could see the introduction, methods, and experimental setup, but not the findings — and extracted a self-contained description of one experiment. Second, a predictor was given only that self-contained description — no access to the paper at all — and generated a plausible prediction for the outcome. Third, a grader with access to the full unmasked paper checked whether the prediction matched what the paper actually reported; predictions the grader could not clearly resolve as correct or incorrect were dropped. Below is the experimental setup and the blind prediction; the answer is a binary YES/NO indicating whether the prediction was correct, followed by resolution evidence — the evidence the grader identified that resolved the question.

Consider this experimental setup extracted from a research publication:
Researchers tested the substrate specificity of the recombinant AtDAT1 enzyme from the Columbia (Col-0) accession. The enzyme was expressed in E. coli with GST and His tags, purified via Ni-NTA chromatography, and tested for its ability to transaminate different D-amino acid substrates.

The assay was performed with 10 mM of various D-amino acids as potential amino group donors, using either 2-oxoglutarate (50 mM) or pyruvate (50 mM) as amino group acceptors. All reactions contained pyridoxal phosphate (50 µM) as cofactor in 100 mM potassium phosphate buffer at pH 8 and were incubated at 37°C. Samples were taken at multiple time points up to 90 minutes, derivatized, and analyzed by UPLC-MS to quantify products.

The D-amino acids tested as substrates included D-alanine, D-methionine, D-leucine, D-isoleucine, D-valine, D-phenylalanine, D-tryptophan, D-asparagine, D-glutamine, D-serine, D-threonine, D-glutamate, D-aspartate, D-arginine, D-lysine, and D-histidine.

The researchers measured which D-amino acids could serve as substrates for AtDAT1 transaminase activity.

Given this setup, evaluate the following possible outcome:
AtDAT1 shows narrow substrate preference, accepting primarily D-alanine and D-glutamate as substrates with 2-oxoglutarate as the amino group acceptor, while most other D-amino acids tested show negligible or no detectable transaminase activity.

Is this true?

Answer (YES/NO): NO